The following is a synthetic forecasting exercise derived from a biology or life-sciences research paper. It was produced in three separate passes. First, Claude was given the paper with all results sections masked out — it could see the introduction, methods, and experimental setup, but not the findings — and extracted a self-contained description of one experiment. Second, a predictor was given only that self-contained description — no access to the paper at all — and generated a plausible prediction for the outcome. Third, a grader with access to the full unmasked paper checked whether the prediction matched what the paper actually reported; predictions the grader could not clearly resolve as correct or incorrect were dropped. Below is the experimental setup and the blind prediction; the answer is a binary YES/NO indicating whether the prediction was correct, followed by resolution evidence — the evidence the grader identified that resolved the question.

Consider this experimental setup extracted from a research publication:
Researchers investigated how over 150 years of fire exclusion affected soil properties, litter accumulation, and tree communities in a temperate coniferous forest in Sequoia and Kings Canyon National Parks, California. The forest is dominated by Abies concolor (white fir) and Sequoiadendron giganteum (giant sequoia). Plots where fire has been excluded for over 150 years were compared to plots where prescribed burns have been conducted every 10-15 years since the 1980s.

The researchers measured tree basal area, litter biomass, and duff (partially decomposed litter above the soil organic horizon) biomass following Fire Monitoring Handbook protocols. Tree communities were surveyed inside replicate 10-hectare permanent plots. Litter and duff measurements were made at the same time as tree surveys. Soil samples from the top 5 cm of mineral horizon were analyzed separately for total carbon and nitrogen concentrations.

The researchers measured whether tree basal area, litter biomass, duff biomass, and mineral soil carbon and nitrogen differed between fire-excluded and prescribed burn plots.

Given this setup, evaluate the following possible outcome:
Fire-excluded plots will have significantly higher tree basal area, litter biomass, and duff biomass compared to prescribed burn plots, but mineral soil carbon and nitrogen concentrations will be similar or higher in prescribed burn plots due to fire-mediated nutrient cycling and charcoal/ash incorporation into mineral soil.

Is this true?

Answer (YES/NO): NO